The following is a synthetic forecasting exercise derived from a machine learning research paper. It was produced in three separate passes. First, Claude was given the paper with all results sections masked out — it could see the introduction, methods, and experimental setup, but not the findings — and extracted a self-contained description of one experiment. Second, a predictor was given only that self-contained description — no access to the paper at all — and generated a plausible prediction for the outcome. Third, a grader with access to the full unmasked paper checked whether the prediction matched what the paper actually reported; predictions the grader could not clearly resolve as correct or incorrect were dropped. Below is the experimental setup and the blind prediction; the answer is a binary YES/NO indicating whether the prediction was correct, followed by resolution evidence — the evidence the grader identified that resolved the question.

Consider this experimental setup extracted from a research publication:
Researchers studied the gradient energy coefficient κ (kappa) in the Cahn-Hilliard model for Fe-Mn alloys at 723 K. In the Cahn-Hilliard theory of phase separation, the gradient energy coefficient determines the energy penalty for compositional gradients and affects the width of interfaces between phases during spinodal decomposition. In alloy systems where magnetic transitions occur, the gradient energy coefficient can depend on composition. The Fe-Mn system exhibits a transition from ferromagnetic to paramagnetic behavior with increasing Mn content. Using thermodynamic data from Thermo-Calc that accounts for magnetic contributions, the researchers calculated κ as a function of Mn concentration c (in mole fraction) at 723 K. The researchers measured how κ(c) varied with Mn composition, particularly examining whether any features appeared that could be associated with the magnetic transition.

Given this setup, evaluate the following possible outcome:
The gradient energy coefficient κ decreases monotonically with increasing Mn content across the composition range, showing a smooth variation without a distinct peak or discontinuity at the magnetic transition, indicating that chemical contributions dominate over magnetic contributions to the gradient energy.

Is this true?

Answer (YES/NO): NO